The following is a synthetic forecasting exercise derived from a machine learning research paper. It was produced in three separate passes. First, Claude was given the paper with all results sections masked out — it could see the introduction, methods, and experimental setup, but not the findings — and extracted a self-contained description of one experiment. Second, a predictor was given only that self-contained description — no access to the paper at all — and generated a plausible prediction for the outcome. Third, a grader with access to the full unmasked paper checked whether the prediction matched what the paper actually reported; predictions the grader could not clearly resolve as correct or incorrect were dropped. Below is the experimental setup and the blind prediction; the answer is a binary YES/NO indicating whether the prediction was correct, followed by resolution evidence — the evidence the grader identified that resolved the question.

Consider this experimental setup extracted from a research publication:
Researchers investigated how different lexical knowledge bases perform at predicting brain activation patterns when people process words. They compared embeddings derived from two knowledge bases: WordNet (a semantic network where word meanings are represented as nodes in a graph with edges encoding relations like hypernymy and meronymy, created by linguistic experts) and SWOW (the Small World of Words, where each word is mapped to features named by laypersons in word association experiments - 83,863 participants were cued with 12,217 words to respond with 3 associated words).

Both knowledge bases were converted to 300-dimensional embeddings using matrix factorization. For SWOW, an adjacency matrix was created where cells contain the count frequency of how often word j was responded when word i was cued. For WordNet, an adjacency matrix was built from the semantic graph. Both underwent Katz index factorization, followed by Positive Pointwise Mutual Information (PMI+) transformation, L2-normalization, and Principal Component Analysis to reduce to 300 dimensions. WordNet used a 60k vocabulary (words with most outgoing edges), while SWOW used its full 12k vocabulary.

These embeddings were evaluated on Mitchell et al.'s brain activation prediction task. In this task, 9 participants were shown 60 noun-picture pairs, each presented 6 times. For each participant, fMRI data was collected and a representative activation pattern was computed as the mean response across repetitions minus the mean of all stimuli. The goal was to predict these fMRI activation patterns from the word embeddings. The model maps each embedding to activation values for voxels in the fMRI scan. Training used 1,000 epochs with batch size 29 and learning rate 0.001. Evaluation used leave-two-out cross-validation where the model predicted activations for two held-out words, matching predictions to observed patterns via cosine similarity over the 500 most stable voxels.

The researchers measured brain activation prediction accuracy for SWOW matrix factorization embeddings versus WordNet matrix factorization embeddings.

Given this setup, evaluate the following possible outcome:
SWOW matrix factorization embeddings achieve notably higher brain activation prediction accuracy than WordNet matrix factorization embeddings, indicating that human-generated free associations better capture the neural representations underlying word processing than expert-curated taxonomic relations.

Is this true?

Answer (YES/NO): NO